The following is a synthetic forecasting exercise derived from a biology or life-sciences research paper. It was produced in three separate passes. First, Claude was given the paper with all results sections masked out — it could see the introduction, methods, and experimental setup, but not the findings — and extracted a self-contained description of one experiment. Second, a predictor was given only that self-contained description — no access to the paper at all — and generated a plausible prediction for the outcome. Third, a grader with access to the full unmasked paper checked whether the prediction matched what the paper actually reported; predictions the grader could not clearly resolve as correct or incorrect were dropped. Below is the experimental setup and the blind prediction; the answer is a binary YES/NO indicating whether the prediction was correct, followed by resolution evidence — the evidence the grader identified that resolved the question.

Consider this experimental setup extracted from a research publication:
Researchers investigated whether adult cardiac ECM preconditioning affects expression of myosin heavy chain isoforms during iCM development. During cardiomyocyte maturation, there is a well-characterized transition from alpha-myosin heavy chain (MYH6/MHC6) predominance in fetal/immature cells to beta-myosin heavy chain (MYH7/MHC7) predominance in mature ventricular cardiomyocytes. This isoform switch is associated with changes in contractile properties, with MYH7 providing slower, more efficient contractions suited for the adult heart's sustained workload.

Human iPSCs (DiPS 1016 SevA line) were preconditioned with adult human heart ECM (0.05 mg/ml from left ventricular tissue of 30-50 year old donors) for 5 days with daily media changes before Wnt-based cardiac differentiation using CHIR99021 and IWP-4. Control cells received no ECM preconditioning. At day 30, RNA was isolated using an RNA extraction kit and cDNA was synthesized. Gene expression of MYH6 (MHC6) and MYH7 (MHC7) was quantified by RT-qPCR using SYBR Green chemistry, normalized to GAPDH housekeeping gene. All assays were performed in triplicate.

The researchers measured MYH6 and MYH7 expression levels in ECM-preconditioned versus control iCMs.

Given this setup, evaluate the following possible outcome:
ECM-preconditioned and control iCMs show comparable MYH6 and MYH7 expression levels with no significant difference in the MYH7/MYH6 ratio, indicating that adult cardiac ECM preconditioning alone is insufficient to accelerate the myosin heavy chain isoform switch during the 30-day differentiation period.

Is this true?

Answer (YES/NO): NO